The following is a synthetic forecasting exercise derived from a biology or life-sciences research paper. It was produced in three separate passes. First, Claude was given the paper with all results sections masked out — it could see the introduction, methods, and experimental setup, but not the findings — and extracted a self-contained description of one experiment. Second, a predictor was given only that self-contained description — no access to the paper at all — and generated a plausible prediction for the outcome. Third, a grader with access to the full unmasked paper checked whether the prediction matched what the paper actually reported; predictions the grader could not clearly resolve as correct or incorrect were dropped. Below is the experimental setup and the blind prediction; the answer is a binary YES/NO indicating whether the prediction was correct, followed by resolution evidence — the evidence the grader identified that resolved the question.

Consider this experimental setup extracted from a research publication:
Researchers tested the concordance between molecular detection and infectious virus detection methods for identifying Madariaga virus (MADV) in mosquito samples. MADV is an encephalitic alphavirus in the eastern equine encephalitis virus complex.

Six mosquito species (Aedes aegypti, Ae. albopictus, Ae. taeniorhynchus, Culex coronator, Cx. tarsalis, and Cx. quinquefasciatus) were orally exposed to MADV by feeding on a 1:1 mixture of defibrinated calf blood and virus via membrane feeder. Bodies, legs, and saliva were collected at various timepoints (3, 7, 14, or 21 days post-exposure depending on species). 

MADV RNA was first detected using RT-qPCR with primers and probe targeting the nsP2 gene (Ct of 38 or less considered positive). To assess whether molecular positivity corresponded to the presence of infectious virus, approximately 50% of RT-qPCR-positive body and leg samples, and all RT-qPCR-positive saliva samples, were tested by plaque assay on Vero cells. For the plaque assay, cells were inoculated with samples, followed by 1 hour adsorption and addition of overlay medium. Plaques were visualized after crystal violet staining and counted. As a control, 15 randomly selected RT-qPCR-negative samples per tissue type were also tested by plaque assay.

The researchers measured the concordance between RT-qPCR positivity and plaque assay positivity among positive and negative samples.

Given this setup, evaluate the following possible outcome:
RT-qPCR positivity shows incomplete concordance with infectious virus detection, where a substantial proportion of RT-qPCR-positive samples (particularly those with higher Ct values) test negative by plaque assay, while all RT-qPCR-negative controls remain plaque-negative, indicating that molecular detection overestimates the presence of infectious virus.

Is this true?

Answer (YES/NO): NO